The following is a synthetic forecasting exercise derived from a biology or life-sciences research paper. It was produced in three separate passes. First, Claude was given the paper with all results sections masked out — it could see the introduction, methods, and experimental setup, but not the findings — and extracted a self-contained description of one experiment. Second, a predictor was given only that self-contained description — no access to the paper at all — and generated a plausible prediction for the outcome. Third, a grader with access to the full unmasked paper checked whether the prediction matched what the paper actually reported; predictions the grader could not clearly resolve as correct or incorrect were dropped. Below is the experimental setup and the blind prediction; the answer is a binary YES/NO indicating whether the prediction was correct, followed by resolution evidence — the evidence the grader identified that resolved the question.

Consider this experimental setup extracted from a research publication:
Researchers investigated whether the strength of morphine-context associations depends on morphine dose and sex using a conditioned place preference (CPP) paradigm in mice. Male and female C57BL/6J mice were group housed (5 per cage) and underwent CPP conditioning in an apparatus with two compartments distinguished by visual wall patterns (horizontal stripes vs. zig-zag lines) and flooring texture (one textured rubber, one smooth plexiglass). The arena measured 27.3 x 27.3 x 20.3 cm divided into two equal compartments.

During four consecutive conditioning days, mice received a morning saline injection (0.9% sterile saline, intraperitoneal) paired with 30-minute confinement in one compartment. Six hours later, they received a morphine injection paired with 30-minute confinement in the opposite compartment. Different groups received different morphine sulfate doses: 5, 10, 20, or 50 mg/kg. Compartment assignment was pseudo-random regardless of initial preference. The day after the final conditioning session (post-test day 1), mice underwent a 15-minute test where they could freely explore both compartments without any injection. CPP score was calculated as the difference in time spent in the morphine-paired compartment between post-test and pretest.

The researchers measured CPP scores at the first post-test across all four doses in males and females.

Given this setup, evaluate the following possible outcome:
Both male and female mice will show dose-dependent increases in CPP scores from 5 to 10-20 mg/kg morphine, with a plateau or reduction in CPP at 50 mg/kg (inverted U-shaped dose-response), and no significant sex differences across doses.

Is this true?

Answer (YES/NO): NO